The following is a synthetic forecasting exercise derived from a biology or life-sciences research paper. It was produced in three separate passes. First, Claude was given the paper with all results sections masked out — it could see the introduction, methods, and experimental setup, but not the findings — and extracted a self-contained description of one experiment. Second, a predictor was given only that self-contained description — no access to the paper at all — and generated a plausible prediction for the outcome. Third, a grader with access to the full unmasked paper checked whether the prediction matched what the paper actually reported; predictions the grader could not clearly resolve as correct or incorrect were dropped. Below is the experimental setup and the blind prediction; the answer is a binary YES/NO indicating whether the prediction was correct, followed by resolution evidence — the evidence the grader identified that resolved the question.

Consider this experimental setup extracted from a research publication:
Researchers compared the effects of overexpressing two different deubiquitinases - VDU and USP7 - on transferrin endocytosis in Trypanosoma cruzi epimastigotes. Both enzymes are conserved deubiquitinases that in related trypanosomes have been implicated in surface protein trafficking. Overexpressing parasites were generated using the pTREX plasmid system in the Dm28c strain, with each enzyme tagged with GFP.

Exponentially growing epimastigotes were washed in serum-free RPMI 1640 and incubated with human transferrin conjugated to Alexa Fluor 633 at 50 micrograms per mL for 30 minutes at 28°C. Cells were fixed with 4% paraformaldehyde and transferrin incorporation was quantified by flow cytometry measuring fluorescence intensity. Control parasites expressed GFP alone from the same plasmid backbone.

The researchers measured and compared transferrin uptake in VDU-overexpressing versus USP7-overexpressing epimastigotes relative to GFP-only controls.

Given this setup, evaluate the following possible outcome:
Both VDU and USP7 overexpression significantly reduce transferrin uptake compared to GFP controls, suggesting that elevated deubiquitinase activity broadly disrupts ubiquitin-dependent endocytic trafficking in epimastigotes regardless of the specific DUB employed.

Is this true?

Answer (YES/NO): NO